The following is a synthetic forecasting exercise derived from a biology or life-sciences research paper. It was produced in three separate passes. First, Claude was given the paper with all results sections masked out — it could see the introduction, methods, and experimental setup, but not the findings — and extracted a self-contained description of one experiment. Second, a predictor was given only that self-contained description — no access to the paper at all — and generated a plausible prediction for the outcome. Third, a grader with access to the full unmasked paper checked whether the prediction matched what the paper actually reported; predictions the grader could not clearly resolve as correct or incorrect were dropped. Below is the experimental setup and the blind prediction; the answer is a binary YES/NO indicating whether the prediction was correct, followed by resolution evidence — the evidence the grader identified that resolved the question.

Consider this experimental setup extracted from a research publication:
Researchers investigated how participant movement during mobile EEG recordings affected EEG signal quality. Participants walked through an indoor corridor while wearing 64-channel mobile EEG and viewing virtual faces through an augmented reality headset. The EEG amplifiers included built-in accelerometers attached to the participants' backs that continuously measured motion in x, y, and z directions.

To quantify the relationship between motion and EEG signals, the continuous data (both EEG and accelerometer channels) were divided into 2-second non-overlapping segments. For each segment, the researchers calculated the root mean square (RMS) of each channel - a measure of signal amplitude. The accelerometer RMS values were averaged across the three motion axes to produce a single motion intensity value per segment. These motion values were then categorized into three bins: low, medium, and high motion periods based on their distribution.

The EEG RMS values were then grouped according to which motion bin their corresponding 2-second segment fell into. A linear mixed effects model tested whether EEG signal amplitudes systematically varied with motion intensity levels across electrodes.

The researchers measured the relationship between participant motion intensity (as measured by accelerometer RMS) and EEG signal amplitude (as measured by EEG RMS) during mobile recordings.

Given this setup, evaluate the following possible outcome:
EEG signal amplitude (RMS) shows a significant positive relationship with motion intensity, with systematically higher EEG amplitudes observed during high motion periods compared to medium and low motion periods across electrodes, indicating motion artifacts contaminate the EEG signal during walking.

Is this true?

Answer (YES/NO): NO